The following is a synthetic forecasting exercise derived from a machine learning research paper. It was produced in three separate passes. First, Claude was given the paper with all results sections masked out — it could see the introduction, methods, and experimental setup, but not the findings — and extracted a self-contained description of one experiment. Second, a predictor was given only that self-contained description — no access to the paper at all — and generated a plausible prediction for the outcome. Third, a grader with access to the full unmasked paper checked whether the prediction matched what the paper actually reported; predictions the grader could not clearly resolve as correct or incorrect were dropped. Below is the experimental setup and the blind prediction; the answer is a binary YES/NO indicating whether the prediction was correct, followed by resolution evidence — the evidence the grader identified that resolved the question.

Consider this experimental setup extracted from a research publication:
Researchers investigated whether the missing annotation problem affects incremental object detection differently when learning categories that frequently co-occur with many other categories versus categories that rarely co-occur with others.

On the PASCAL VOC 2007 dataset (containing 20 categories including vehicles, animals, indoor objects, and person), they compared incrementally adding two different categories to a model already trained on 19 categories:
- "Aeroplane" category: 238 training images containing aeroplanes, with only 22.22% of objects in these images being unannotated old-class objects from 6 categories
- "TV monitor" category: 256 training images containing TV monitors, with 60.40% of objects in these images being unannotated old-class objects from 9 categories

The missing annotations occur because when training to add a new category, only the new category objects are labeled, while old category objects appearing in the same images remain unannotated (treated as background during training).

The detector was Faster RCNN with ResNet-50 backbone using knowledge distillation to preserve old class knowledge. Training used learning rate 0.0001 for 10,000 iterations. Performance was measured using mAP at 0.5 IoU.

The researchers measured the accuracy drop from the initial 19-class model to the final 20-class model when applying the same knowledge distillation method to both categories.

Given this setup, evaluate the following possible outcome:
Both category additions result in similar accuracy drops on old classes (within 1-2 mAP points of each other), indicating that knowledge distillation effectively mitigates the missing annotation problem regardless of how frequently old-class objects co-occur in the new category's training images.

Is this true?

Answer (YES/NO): YES